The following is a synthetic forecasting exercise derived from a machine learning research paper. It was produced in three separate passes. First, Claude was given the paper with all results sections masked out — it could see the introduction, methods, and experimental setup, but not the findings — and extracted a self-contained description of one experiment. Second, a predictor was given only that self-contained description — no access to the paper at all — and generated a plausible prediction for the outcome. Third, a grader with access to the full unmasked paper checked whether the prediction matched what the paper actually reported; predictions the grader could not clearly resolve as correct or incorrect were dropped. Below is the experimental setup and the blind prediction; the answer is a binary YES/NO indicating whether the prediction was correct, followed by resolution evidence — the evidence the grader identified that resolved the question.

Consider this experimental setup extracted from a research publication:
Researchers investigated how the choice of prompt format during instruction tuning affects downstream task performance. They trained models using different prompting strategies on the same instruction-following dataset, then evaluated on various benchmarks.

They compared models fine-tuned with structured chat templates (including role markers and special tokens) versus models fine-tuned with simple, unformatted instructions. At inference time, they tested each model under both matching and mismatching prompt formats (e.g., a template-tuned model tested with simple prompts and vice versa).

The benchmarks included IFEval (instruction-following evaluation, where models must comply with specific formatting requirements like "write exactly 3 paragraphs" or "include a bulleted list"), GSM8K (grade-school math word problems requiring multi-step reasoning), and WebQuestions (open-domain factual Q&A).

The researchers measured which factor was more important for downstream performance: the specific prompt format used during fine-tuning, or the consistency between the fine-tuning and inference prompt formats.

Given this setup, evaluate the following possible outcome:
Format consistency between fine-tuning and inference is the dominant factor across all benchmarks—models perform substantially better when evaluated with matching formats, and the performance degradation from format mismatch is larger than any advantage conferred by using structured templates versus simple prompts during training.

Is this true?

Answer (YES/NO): NO